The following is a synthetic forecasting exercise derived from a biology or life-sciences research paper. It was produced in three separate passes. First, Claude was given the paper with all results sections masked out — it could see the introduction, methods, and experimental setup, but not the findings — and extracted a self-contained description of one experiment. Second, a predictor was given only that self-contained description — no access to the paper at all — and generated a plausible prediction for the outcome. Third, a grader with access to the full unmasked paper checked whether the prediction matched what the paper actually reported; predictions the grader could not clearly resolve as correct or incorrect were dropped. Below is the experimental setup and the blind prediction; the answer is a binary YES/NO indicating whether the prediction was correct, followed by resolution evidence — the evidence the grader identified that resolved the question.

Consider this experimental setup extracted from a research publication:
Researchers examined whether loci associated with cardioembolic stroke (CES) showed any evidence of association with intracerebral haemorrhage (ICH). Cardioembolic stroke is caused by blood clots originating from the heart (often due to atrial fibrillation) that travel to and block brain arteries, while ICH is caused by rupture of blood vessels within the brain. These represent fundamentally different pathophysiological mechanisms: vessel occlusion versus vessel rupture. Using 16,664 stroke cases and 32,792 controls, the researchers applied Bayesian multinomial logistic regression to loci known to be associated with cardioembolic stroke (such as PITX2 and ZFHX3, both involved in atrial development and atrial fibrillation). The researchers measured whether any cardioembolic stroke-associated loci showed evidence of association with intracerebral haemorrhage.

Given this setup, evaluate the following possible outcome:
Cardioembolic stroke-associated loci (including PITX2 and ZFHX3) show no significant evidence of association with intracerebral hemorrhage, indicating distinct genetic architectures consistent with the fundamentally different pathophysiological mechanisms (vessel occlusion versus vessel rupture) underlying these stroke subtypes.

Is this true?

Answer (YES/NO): YES